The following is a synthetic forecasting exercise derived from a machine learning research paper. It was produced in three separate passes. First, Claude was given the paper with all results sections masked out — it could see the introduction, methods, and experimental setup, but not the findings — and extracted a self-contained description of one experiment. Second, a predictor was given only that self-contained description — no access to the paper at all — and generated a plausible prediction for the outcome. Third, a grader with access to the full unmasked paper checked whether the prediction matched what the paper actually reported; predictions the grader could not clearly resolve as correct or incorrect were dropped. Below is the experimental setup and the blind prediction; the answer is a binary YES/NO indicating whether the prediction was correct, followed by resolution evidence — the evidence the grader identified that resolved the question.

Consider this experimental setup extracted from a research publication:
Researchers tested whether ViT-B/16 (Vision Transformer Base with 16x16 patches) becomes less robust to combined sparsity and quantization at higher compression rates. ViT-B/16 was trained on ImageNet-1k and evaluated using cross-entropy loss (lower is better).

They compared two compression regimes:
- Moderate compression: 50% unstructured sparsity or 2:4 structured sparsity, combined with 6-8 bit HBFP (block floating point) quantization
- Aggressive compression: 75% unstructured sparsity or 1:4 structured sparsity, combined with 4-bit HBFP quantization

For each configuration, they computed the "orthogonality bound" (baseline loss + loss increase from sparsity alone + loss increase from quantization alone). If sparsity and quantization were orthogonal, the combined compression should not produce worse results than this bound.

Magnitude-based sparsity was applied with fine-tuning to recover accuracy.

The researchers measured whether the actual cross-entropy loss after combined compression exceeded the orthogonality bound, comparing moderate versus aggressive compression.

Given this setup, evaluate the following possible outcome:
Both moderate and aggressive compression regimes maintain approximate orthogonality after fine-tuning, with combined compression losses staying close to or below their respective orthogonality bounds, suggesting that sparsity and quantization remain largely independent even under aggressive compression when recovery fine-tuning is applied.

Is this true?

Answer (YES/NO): NO